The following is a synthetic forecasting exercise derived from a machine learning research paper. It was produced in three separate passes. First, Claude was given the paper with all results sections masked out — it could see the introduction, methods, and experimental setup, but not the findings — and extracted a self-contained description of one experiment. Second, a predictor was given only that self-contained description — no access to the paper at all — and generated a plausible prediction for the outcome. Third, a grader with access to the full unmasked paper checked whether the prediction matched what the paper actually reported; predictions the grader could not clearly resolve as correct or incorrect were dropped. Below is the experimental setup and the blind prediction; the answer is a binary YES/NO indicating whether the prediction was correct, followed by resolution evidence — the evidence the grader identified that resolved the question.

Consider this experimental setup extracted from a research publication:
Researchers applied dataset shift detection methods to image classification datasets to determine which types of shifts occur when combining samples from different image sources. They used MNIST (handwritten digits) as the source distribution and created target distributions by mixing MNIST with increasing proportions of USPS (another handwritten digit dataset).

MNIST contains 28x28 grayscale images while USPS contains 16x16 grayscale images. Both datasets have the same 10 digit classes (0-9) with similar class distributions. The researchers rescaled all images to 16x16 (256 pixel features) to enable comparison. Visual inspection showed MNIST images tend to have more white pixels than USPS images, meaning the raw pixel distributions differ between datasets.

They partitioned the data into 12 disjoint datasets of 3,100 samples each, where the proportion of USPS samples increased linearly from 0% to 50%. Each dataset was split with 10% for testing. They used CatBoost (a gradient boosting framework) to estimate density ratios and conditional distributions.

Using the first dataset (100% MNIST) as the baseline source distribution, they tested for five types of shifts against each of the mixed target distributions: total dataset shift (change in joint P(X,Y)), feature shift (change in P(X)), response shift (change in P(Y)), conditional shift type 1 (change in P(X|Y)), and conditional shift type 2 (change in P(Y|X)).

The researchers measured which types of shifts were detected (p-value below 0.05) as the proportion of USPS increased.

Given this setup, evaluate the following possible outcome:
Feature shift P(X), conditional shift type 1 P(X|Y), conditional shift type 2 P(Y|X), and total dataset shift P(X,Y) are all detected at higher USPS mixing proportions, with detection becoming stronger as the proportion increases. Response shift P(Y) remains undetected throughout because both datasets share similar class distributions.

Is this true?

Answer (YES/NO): NO